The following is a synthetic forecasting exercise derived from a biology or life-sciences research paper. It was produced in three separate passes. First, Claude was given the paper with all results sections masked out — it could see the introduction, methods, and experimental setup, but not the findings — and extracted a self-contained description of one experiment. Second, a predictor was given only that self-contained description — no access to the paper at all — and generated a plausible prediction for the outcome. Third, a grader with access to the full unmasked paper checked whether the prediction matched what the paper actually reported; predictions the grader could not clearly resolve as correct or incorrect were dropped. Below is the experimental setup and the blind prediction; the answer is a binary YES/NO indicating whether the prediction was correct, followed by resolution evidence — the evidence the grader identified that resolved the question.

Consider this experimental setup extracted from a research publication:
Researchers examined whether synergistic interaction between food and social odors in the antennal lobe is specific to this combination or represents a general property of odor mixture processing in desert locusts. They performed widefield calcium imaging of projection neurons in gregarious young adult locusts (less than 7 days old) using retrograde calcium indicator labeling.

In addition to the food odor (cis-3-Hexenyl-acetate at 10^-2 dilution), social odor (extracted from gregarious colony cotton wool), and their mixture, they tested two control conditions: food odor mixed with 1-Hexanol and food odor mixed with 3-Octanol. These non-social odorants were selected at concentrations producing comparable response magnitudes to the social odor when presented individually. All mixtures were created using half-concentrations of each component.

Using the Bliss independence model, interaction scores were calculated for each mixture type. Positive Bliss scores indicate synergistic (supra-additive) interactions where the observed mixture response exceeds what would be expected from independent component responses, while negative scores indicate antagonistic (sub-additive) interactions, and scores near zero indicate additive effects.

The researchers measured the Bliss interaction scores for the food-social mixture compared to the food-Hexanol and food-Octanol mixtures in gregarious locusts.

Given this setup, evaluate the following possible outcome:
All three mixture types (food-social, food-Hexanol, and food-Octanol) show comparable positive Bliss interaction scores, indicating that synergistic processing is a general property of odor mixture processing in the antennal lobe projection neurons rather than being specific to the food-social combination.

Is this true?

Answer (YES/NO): NO